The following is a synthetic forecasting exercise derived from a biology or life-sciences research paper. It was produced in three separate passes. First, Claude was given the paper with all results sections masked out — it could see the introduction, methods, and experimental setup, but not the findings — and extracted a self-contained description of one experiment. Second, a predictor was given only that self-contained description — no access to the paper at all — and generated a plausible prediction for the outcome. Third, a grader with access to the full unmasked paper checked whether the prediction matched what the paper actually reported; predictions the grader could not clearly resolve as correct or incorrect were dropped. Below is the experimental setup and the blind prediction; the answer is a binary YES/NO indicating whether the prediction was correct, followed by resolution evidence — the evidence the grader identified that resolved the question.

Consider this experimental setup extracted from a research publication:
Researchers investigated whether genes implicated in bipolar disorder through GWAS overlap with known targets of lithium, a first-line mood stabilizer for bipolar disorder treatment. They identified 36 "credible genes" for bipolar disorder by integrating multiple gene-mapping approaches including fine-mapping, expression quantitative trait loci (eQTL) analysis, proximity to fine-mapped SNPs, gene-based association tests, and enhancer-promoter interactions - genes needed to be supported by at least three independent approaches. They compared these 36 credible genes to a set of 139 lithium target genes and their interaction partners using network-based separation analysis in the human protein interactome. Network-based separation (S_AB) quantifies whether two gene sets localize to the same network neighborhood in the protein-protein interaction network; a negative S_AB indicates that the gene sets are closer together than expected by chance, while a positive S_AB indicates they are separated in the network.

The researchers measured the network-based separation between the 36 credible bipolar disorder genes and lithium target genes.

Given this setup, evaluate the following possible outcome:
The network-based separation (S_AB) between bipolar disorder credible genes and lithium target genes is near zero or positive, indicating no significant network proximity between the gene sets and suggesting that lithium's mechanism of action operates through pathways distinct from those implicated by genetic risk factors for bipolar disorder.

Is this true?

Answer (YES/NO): YES